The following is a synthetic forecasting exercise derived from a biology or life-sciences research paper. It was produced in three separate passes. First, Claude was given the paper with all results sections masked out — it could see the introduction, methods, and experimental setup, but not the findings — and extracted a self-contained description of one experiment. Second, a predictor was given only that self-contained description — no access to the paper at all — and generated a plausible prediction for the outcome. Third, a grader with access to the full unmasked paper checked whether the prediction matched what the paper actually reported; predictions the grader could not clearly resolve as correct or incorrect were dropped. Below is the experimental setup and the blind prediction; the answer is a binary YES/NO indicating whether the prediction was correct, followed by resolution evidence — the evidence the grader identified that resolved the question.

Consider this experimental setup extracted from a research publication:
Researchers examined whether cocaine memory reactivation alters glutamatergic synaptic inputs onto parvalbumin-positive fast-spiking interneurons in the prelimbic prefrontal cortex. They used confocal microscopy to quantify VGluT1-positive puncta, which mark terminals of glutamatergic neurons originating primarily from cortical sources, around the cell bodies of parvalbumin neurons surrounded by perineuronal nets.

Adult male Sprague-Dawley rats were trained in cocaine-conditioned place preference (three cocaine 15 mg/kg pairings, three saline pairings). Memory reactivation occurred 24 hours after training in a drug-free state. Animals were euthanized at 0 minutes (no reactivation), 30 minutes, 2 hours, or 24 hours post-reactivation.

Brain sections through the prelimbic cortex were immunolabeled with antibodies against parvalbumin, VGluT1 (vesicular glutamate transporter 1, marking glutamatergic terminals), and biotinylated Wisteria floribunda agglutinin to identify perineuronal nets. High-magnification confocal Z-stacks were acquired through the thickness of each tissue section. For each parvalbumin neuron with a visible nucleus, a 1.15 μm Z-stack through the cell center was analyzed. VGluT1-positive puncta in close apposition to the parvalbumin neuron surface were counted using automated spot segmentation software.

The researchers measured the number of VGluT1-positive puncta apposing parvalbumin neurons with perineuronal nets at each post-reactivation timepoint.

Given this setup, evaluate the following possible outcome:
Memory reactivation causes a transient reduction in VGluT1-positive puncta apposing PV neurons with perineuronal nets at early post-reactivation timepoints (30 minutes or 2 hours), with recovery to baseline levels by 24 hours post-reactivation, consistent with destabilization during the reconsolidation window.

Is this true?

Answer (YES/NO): NO